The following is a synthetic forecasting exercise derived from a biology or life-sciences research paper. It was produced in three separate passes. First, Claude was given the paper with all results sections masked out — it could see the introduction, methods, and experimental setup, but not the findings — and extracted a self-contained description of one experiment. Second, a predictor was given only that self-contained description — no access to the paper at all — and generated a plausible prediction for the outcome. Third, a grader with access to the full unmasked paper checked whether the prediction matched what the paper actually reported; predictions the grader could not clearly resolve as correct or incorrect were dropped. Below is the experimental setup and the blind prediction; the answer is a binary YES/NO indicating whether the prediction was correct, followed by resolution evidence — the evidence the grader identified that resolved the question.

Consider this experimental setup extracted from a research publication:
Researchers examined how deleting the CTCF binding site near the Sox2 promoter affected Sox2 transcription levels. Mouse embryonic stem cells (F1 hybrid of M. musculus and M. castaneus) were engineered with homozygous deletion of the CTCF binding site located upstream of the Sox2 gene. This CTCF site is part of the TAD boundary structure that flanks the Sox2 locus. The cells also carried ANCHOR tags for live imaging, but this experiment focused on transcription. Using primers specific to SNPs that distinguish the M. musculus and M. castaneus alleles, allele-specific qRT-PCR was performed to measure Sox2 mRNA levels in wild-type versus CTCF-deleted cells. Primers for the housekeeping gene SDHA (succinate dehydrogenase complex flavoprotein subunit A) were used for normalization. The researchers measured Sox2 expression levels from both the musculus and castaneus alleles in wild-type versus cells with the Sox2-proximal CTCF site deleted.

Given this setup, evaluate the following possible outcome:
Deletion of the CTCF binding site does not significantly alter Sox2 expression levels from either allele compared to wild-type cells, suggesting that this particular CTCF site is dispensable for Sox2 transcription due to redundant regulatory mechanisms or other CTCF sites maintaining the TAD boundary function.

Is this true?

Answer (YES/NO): NO